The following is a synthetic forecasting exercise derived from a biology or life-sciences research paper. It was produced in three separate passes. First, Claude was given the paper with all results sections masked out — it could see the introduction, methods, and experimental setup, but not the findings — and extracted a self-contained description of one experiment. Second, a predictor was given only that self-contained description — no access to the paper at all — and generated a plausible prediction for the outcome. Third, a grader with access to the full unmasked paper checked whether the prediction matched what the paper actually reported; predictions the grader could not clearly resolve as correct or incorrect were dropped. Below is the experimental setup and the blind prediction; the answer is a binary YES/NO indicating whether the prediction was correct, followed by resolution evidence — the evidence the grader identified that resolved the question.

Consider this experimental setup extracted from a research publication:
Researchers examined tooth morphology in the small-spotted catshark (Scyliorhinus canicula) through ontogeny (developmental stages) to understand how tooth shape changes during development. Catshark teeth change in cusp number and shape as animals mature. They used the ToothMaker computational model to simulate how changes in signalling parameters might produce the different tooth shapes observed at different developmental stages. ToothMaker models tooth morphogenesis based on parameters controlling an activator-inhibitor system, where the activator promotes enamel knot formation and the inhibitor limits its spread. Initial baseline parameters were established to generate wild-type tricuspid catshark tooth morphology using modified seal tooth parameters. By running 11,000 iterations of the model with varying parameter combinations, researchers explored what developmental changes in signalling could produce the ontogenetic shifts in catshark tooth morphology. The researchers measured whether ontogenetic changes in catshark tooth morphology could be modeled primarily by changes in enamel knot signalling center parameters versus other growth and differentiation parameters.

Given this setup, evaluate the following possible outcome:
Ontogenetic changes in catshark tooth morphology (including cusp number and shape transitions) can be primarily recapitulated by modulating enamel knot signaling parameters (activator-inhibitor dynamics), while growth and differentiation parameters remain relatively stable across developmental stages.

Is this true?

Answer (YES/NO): NO